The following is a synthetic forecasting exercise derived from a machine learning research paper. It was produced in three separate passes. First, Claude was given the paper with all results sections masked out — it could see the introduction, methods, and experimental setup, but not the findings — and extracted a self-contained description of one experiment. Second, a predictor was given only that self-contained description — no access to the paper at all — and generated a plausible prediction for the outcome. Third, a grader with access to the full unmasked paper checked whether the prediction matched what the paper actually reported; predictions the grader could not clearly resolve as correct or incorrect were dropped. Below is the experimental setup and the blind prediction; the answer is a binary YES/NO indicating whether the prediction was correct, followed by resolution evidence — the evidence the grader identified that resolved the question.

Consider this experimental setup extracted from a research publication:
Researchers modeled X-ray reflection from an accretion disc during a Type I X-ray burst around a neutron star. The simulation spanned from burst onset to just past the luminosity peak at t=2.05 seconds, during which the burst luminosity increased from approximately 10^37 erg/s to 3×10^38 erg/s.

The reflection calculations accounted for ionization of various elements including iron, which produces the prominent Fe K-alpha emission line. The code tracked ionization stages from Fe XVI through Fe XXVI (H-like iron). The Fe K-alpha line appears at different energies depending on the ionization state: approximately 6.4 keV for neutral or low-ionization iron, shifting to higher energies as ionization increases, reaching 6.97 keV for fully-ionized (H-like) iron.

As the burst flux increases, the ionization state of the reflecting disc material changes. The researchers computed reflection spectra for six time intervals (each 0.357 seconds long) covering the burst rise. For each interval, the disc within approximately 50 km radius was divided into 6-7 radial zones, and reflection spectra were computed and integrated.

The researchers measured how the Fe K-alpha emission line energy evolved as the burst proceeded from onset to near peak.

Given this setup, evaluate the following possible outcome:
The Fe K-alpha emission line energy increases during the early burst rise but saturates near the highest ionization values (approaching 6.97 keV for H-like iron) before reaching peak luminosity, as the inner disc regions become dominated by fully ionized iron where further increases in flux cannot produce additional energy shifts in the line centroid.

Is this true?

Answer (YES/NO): NO